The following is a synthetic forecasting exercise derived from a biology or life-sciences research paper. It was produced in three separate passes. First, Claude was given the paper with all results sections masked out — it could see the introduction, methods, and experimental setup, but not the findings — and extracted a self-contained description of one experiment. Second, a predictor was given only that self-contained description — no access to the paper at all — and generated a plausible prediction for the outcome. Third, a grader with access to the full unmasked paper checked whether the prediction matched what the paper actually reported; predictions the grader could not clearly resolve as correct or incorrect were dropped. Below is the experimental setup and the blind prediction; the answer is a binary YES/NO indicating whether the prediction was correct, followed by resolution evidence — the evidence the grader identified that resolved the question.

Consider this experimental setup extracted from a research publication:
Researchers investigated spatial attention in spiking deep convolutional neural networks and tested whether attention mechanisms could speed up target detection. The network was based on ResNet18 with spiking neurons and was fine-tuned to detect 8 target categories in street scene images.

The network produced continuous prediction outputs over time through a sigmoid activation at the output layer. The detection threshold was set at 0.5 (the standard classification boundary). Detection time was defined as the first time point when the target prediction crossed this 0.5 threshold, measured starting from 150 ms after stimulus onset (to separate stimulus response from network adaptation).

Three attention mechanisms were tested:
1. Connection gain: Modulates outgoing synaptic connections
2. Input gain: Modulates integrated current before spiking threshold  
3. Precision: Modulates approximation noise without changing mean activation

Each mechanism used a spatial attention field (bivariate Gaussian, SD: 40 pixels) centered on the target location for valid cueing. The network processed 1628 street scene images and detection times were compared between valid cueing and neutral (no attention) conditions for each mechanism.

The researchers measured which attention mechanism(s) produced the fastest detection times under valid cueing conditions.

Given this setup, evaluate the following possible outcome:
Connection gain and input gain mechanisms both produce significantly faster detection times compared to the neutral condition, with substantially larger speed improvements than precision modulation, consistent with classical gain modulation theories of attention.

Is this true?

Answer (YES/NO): YES